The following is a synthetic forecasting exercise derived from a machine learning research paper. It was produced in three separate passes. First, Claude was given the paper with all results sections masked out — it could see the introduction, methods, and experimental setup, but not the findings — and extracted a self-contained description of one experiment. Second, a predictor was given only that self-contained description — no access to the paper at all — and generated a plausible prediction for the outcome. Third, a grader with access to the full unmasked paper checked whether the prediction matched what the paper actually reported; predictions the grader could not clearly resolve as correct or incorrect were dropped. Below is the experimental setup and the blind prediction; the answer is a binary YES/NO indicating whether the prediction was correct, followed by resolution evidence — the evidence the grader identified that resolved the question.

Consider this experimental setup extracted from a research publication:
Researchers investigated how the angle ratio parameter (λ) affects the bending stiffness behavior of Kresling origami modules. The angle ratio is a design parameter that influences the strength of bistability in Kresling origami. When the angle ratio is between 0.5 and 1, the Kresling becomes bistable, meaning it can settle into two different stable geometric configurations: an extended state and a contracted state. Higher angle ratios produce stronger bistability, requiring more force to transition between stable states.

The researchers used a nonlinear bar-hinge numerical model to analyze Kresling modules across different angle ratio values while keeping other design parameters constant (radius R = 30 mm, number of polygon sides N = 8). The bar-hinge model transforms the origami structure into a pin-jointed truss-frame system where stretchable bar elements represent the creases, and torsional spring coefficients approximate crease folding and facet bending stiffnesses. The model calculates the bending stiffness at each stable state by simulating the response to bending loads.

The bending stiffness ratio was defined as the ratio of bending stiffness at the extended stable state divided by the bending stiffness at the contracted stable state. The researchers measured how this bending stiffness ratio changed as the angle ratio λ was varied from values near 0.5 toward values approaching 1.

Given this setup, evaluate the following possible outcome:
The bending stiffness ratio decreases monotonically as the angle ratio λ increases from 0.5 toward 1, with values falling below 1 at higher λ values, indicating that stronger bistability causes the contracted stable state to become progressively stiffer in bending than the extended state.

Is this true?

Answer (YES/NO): NO